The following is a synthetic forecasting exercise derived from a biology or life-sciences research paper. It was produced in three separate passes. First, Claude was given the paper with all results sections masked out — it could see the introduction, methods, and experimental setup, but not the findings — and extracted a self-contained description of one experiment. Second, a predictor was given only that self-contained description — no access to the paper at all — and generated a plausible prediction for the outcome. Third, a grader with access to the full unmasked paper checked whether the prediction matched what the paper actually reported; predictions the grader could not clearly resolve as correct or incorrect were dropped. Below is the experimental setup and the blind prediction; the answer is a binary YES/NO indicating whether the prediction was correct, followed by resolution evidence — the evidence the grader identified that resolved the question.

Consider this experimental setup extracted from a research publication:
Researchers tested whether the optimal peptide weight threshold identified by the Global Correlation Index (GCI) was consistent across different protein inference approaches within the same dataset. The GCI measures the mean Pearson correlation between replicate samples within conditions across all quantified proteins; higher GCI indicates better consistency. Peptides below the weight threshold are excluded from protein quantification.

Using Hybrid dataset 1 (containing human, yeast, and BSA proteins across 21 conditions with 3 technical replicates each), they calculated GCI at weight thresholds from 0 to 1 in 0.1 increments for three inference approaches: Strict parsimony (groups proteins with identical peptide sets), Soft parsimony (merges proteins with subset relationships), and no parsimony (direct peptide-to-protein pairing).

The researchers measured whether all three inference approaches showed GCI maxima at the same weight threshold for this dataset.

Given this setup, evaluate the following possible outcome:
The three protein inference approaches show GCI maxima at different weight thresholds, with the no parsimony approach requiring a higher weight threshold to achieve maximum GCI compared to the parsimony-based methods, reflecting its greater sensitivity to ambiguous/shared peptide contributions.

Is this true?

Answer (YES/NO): NO